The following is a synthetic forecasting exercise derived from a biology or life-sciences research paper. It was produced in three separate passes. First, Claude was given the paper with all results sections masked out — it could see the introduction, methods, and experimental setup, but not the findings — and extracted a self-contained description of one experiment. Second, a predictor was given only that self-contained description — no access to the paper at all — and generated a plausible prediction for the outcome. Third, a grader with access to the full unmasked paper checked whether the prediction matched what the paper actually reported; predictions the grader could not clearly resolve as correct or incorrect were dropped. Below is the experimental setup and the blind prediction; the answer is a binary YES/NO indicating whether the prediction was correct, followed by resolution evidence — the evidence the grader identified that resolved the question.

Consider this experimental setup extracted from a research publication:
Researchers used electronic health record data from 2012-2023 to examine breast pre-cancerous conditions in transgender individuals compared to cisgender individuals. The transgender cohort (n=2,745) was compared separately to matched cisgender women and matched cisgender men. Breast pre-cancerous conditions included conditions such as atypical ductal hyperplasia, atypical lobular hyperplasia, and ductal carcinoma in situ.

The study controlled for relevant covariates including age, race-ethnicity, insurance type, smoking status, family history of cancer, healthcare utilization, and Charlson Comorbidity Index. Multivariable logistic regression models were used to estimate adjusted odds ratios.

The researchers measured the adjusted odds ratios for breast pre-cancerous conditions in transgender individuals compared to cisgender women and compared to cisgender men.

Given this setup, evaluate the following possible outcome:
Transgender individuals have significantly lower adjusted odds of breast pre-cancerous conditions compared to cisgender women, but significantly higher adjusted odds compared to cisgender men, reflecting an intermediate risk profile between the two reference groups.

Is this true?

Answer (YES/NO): NO